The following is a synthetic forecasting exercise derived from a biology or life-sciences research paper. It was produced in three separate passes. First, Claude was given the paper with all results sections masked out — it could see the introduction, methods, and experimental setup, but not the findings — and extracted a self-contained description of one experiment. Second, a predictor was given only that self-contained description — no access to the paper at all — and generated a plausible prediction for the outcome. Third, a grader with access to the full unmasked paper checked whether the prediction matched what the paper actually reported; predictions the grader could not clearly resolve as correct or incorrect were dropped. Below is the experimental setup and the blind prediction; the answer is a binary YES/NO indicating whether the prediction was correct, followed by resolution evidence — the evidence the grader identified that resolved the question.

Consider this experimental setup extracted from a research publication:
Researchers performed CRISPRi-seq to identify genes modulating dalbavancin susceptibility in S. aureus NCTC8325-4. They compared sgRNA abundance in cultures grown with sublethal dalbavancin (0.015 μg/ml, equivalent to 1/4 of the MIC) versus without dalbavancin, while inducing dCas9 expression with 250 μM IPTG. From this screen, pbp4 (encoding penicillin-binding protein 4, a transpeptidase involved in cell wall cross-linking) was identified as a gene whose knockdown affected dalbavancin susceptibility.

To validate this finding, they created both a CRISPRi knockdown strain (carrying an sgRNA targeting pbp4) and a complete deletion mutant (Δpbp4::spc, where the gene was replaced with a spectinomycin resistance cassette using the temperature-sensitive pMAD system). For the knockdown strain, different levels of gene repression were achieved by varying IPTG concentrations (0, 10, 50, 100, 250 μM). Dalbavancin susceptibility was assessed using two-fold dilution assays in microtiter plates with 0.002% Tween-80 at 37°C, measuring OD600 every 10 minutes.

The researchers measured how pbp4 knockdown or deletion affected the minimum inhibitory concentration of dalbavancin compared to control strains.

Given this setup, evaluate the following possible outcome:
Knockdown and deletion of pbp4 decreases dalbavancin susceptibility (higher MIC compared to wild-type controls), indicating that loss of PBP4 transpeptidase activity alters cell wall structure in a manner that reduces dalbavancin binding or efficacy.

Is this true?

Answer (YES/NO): NO